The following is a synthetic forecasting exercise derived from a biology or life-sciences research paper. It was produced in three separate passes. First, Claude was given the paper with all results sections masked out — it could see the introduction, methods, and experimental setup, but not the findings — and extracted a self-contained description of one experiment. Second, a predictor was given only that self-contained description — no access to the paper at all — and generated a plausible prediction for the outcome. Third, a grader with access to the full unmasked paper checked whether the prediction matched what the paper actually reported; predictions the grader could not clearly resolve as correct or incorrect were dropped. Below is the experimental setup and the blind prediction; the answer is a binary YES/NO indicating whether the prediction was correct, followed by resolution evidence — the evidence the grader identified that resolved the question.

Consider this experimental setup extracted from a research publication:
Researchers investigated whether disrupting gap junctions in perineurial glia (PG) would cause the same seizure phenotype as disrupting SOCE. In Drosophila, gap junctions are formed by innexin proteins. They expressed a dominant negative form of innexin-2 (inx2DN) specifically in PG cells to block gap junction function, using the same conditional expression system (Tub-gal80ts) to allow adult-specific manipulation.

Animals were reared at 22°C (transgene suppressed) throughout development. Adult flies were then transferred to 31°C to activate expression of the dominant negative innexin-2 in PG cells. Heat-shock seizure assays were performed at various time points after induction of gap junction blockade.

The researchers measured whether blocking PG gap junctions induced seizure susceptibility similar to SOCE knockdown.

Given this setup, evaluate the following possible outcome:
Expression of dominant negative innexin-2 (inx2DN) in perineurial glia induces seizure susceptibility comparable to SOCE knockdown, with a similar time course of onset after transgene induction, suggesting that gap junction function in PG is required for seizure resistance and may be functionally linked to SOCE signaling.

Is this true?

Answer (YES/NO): NO